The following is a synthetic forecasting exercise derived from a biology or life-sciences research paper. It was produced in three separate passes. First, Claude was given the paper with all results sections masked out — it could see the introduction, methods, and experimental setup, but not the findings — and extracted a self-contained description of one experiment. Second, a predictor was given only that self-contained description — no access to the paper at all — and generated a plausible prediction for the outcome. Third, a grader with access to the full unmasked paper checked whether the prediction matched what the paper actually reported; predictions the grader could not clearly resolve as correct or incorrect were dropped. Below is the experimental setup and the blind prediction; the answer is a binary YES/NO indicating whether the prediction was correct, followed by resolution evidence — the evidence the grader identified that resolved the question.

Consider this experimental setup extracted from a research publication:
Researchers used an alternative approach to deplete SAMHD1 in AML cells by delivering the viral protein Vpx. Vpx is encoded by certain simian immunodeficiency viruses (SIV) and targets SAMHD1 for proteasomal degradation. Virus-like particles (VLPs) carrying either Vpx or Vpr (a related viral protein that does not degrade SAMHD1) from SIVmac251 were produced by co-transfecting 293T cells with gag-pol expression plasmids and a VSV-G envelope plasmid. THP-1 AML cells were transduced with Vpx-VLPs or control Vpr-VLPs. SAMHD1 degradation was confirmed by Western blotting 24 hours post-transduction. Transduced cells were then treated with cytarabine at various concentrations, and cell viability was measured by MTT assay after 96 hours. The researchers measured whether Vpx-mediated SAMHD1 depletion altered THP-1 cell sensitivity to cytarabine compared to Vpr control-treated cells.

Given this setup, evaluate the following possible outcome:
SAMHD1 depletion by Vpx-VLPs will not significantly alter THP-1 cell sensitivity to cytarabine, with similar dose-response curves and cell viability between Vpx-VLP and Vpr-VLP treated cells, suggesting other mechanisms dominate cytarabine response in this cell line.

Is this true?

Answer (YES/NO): NO